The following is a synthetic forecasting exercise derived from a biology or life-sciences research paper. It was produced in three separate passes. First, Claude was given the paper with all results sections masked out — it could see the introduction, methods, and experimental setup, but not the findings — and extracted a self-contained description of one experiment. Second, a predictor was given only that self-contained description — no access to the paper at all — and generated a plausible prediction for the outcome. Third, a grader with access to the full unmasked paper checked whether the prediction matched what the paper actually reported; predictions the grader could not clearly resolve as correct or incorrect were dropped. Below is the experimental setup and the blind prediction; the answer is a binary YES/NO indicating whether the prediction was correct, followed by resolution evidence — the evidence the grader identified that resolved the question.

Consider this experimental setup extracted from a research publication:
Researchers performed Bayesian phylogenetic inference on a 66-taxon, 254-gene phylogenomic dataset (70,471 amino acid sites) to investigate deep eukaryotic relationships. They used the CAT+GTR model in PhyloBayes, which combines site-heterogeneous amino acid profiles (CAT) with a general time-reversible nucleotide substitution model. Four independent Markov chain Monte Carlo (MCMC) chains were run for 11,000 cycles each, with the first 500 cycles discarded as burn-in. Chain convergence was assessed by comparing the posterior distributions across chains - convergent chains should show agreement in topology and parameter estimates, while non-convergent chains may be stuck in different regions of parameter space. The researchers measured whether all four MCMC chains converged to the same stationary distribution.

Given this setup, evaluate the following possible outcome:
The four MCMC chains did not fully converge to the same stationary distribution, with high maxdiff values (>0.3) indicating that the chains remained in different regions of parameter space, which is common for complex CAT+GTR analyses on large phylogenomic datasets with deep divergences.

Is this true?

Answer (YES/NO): NO